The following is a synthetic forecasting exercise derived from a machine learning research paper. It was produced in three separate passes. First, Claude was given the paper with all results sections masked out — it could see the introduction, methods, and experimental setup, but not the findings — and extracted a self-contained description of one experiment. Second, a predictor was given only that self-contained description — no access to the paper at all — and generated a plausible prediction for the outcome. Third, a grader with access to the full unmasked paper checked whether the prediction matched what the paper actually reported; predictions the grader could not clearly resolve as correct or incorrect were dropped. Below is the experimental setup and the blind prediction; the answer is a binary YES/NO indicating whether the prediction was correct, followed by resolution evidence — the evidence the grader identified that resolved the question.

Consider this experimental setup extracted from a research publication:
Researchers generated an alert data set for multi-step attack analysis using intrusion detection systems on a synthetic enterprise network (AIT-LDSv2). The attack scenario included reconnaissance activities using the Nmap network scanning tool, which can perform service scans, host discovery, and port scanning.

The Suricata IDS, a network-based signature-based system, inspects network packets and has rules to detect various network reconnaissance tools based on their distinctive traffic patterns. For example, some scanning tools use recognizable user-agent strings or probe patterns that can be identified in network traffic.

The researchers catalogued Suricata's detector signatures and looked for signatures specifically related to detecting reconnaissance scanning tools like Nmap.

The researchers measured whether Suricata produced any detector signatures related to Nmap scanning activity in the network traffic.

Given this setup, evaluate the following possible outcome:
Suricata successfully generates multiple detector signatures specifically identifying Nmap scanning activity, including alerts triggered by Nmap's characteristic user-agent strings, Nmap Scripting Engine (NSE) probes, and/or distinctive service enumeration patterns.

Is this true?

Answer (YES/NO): NO